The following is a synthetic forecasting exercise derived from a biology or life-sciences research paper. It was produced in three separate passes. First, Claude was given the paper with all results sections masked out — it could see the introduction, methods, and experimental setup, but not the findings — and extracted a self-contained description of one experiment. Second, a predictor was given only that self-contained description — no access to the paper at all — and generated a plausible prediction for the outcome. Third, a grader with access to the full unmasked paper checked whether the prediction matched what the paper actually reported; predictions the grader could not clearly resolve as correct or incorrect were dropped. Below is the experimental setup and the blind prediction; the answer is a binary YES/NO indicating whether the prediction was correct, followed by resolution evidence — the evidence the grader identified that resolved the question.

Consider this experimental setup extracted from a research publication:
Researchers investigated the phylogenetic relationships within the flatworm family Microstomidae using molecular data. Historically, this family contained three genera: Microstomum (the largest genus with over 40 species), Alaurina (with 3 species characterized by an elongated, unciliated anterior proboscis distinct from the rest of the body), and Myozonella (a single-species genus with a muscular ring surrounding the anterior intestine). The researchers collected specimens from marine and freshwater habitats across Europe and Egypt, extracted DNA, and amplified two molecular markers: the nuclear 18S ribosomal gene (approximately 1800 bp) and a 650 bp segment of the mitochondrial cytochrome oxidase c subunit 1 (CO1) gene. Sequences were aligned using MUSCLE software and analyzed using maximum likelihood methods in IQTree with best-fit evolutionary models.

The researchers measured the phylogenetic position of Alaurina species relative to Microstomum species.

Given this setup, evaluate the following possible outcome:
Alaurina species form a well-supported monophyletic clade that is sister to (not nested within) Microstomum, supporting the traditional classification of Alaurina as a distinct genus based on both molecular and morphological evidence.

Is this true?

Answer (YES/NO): NO